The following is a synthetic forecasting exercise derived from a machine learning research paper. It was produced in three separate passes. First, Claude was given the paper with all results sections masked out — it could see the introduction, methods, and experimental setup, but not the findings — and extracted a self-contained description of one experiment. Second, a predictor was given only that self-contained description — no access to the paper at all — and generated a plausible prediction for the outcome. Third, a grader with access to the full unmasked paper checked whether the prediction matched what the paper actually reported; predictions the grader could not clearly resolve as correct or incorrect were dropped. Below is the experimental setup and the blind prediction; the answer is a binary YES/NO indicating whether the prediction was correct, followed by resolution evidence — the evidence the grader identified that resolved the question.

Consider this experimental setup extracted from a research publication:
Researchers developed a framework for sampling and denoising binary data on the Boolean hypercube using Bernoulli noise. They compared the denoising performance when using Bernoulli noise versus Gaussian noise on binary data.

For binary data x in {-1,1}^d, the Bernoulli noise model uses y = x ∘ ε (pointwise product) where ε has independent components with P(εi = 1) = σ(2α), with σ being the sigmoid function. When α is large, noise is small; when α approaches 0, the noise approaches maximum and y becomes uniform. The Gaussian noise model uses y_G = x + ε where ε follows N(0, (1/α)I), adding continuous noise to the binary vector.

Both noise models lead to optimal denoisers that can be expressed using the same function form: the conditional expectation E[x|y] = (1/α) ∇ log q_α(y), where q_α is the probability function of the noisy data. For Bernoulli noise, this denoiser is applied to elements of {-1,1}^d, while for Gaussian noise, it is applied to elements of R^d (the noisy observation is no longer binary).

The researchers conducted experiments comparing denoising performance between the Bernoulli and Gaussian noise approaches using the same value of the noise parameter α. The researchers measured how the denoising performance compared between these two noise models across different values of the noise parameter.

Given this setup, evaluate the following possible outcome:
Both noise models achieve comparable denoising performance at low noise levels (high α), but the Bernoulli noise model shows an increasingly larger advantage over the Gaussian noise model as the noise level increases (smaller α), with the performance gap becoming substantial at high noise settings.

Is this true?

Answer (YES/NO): NO